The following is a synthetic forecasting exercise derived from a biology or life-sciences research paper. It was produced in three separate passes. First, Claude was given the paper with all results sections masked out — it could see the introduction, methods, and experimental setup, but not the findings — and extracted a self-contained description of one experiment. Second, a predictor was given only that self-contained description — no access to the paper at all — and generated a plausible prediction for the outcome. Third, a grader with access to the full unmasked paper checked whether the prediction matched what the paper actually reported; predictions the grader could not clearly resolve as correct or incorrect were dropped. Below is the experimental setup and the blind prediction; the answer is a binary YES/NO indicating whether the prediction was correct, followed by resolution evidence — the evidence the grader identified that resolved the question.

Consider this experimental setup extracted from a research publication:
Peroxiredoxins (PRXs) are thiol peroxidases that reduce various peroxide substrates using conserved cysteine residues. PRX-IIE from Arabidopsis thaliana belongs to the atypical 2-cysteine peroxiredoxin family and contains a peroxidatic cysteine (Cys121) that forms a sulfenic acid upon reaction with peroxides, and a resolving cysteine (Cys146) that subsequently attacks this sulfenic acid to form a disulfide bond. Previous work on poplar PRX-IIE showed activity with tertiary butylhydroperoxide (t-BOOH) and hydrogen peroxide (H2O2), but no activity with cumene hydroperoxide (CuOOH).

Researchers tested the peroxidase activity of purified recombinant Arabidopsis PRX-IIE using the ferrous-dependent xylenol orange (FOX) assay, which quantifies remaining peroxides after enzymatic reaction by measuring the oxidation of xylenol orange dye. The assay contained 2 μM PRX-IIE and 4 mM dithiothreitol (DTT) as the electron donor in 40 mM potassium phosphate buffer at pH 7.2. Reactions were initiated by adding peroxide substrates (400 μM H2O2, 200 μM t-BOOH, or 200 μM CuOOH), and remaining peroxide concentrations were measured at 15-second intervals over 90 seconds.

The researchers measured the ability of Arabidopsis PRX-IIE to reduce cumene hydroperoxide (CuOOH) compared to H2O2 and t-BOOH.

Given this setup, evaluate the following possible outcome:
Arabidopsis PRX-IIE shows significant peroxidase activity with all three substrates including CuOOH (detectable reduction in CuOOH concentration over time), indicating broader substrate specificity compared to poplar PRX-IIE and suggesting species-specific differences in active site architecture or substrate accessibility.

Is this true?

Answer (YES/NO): NO